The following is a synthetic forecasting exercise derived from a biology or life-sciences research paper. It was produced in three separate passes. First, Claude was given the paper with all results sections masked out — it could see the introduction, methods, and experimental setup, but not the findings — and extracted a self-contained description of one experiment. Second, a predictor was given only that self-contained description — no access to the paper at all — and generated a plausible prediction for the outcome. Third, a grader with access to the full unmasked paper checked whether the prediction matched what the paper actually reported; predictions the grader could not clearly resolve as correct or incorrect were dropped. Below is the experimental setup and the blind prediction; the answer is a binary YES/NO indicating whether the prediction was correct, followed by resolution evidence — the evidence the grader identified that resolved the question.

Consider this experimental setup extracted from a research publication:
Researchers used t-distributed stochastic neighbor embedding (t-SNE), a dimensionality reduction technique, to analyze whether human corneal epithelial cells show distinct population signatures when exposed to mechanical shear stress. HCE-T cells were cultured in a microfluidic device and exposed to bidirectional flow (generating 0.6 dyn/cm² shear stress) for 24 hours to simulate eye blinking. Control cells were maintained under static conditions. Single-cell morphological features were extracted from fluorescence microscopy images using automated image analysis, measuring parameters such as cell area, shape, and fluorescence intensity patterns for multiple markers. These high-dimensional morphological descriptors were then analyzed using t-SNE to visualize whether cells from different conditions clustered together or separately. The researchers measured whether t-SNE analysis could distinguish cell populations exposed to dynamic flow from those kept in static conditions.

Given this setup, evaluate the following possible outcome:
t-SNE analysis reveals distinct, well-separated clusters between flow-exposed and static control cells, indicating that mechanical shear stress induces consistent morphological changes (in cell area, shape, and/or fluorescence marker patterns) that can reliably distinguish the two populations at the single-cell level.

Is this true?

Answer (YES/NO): YES